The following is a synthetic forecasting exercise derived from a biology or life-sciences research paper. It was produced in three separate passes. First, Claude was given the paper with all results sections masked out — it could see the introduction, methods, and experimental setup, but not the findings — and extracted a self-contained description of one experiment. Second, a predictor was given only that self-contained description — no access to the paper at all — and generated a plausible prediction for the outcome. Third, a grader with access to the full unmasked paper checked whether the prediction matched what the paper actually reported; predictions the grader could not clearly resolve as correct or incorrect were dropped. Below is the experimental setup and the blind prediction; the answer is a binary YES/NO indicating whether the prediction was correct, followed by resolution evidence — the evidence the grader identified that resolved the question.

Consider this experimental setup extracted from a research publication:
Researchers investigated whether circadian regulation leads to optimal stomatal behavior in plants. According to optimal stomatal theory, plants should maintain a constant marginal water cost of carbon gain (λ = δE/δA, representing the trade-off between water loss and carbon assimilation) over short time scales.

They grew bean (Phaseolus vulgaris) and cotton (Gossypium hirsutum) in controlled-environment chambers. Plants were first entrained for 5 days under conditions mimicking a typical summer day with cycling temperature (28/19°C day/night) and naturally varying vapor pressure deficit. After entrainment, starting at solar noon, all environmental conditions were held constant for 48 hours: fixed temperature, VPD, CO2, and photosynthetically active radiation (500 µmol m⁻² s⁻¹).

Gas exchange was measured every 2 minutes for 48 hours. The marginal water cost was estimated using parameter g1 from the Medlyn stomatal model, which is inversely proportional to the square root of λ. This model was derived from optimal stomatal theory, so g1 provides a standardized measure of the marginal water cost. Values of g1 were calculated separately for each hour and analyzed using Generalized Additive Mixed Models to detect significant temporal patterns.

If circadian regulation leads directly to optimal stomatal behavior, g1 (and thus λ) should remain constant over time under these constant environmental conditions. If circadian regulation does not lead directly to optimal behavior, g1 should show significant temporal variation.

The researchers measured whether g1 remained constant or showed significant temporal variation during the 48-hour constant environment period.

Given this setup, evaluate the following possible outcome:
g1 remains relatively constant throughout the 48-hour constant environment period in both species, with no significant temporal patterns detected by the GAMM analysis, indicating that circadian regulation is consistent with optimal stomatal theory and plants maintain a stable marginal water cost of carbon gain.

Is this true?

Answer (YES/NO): NO